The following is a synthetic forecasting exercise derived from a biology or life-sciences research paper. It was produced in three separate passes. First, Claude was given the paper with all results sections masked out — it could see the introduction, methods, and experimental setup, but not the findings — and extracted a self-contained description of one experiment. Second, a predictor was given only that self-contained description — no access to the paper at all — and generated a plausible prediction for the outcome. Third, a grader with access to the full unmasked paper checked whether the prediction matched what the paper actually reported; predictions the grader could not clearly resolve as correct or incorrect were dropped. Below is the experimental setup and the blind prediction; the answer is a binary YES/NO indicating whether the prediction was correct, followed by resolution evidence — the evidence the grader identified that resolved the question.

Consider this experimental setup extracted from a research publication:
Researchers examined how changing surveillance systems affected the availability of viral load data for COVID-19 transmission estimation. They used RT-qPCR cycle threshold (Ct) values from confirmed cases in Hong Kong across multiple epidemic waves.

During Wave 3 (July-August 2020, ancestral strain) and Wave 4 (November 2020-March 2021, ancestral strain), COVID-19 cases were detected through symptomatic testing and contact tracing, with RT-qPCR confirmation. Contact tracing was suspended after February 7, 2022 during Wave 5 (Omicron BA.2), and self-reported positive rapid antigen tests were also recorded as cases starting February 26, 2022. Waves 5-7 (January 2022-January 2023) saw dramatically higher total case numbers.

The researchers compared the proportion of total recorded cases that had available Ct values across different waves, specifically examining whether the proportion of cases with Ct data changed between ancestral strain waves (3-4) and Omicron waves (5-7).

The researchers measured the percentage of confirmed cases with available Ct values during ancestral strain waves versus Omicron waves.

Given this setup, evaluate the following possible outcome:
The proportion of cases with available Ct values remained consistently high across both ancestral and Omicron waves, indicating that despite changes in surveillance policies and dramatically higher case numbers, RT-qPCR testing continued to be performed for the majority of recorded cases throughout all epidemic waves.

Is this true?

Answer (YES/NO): NO